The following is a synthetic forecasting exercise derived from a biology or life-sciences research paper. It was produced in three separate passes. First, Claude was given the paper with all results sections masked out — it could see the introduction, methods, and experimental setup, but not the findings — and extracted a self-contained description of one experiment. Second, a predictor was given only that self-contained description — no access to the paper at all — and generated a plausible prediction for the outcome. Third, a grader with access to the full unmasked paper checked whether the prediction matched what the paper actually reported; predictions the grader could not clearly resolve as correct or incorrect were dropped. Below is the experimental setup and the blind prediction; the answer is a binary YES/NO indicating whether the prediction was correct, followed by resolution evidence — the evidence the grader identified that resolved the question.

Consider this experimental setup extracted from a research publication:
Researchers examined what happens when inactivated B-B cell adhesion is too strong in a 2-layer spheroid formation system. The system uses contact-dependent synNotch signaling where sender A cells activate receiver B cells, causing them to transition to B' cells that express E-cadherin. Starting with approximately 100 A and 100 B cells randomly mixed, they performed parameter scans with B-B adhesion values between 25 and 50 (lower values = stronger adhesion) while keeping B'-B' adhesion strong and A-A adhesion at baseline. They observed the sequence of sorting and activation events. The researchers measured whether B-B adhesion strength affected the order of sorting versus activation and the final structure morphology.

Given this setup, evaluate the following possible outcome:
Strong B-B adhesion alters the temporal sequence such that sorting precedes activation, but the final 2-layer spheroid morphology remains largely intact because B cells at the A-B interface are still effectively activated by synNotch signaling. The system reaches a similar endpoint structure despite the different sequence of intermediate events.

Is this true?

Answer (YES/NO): NO